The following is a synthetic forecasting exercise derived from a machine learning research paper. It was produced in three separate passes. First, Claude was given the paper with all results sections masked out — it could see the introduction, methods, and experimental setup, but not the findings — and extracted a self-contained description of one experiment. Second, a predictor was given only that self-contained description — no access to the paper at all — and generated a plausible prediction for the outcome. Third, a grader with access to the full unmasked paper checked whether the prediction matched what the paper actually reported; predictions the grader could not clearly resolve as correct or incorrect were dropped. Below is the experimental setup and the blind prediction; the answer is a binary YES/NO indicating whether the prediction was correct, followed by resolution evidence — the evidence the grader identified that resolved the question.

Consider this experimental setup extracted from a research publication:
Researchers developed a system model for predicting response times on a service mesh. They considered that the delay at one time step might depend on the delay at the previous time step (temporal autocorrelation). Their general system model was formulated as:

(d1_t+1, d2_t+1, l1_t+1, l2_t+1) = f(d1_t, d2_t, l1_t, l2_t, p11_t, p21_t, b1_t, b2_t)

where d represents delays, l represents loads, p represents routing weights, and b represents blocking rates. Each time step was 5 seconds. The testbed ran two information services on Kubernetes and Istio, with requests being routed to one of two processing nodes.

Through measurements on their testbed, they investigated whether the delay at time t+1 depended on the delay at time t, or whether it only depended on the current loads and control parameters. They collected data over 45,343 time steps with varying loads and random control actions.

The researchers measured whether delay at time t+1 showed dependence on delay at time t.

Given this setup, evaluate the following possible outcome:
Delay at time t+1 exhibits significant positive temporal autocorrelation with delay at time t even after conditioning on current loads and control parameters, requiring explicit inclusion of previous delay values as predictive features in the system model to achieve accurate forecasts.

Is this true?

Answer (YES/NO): NO